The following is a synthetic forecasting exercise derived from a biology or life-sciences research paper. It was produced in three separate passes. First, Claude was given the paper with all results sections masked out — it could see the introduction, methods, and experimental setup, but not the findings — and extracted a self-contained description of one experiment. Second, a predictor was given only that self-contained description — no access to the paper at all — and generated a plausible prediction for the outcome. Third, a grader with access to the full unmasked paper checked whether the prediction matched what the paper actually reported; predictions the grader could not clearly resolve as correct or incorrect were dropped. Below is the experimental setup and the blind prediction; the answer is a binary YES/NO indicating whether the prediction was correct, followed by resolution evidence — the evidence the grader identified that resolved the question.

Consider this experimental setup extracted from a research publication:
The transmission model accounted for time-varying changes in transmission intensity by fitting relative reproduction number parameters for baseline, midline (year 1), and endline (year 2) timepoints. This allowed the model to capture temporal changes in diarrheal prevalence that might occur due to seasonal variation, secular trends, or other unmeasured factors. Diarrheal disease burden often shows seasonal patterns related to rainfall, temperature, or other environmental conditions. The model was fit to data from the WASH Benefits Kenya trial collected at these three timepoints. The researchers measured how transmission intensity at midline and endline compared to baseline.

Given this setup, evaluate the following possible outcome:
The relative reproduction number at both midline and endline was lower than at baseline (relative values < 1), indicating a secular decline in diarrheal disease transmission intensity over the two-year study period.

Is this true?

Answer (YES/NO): NO